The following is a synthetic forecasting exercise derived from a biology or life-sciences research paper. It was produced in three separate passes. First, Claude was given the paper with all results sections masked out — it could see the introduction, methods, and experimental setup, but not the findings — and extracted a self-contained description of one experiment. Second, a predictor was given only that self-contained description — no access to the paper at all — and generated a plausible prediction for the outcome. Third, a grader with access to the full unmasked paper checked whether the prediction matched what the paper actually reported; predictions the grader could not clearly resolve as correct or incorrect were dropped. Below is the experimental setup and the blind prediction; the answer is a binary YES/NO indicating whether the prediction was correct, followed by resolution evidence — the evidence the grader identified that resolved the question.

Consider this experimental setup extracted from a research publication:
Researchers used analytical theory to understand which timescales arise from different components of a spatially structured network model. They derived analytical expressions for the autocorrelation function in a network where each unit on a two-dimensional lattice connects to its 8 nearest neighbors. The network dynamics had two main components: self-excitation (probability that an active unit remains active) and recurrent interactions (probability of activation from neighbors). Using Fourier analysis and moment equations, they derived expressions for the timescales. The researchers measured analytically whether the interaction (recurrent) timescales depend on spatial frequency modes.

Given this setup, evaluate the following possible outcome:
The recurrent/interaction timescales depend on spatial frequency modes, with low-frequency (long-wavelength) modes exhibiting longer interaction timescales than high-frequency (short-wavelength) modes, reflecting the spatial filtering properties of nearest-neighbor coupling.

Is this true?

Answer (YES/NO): YES